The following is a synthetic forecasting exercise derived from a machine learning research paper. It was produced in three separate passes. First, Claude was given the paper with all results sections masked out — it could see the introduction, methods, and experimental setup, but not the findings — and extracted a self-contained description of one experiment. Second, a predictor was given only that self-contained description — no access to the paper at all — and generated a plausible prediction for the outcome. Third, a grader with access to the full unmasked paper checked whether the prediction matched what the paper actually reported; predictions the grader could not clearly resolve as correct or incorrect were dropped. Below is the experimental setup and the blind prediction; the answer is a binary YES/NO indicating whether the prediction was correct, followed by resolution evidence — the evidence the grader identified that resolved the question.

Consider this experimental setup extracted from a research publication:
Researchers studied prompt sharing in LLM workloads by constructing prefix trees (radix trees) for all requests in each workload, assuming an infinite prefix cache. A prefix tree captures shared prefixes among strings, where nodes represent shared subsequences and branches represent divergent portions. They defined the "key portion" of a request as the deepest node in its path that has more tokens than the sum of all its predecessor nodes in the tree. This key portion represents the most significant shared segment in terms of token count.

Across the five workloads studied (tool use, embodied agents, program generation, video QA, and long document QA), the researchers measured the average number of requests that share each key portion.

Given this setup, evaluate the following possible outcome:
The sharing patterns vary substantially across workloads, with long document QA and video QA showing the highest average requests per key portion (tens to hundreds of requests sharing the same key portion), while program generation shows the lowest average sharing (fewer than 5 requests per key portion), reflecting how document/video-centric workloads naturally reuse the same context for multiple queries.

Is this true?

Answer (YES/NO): NO